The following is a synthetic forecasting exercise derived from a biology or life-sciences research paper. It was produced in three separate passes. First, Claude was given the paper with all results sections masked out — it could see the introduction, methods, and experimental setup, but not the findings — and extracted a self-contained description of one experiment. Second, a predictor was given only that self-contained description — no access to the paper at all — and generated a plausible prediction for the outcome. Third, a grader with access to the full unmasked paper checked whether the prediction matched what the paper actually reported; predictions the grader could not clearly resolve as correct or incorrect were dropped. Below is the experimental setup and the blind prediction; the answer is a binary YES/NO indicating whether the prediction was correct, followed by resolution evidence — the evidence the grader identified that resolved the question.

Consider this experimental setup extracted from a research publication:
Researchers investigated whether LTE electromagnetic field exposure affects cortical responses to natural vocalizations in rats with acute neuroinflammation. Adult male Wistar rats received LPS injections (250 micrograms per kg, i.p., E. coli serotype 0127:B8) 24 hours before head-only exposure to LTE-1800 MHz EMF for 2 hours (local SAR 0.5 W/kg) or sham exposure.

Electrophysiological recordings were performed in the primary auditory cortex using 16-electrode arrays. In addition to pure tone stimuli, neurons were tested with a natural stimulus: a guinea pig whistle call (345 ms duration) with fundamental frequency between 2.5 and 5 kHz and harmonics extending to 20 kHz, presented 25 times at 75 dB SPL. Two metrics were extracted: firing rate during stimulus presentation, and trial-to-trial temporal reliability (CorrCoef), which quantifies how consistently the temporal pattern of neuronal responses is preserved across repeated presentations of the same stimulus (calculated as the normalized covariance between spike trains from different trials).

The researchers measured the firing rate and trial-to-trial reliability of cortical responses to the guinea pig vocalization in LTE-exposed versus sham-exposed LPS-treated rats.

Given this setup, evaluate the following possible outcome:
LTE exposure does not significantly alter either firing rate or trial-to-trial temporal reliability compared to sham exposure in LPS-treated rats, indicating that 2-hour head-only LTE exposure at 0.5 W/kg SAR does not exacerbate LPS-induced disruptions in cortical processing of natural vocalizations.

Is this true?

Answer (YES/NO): NO